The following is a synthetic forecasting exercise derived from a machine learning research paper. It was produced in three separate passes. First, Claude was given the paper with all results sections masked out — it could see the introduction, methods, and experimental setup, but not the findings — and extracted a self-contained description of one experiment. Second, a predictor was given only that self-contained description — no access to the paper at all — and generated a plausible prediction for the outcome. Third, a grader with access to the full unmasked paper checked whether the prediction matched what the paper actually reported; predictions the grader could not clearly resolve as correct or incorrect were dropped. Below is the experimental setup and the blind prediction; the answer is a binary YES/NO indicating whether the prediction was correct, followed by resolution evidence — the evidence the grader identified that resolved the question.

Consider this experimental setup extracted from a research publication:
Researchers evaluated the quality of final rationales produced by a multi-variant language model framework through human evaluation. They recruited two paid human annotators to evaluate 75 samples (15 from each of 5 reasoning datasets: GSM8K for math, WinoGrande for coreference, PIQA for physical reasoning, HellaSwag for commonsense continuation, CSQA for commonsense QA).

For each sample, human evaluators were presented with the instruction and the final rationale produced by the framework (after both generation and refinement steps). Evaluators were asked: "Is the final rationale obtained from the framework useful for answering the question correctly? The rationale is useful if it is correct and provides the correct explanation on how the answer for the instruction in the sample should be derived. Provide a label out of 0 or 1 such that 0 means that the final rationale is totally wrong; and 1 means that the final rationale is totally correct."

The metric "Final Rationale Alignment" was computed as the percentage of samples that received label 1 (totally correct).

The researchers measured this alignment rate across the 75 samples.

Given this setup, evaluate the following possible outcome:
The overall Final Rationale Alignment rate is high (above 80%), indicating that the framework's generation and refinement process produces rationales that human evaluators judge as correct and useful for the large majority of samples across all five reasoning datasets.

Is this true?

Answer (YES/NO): YES